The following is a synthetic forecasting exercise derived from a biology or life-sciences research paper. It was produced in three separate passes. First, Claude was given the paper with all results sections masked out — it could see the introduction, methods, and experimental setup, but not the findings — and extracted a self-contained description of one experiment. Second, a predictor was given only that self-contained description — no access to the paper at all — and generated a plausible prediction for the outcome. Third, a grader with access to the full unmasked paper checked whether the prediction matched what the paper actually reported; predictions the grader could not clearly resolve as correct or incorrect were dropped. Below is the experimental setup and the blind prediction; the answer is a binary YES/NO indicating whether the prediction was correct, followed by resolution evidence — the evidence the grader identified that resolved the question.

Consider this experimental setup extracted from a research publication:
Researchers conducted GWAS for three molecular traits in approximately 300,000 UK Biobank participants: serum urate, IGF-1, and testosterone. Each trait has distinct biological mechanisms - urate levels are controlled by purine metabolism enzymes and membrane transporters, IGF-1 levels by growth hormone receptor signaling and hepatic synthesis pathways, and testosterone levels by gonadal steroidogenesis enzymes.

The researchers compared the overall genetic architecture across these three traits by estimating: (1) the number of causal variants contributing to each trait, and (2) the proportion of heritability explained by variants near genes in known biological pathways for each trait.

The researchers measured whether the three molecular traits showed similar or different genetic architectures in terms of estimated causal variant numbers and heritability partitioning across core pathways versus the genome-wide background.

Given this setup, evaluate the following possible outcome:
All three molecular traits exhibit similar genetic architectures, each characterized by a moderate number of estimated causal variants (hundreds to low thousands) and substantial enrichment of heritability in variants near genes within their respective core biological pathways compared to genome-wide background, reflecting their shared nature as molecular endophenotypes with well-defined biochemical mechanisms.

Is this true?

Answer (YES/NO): NO